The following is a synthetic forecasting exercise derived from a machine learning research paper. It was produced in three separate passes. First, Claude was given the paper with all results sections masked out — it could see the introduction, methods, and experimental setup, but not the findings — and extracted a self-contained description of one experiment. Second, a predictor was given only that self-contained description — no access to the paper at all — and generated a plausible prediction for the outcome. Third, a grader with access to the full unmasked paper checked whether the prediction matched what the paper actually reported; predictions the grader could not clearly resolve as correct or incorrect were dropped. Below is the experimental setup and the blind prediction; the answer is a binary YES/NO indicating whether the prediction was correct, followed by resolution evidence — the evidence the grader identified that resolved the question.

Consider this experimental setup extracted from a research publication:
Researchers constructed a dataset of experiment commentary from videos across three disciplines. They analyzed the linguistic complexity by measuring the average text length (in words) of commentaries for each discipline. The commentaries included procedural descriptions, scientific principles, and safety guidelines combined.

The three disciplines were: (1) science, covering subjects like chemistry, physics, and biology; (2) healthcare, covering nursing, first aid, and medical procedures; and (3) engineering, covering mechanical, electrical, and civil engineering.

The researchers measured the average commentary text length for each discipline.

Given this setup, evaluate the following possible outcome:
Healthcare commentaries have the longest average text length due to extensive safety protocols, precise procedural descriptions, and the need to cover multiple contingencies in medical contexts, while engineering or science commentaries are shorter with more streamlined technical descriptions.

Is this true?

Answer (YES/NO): YES